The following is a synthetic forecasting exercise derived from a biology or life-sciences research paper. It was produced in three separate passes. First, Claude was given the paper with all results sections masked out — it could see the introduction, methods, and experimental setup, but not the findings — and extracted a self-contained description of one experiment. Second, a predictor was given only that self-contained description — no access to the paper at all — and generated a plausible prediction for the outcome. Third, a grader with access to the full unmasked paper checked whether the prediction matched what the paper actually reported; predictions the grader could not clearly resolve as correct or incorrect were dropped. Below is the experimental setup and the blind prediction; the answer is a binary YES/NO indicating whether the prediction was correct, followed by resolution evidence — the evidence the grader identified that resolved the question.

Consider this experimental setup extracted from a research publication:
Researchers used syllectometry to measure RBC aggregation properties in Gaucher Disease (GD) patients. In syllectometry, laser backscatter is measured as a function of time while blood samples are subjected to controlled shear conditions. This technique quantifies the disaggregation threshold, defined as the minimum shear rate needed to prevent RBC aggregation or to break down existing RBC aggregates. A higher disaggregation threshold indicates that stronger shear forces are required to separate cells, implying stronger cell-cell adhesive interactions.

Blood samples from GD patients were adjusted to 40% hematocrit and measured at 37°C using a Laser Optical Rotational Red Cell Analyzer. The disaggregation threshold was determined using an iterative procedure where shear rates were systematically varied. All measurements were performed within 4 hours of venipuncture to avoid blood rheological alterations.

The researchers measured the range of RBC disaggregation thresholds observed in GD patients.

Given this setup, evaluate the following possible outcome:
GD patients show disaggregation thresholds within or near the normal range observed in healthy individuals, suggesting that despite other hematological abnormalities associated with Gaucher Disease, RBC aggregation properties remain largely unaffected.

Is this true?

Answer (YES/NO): NO